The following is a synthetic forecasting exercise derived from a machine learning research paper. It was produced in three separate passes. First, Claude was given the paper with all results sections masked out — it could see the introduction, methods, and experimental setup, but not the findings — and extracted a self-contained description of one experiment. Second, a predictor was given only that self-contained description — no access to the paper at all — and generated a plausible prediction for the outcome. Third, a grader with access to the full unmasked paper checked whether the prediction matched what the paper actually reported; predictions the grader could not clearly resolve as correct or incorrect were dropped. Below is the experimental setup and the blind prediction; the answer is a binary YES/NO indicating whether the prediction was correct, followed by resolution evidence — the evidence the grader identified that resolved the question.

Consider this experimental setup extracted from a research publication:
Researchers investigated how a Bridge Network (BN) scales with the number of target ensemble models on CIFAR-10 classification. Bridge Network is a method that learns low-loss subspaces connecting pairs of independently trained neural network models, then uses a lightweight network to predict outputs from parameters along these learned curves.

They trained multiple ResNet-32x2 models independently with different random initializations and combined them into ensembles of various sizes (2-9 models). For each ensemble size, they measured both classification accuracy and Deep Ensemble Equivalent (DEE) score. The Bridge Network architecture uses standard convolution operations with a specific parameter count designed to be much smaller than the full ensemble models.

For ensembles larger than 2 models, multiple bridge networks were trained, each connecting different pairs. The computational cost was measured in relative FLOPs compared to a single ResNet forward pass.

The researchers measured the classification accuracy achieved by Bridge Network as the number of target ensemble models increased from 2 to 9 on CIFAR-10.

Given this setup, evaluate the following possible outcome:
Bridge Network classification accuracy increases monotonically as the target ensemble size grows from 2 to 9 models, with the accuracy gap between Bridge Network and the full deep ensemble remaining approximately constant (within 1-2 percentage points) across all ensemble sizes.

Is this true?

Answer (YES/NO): NO